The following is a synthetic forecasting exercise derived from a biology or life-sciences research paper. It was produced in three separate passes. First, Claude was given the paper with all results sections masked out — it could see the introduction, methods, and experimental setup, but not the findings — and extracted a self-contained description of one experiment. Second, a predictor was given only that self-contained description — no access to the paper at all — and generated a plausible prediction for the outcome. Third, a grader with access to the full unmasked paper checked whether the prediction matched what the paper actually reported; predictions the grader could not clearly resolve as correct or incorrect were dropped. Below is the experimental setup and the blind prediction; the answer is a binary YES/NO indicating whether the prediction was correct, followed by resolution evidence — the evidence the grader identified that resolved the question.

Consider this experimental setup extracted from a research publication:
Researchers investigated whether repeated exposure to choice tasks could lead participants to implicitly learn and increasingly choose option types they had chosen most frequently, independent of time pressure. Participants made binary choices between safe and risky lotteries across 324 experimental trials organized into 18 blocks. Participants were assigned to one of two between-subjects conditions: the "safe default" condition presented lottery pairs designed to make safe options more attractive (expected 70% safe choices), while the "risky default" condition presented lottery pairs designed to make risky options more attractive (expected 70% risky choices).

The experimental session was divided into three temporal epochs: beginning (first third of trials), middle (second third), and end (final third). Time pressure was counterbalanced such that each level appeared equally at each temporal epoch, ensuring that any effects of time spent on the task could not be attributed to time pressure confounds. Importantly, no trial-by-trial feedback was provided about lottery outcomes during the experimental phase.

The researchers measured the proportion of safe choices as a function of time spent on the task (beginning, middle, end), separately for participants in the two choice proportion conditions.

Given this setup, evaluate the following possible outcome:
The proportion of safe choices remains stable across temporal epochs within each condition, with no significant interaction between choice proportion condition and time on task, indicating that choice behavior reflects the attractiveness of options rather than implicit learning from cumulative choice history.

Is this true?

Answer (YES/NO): NO